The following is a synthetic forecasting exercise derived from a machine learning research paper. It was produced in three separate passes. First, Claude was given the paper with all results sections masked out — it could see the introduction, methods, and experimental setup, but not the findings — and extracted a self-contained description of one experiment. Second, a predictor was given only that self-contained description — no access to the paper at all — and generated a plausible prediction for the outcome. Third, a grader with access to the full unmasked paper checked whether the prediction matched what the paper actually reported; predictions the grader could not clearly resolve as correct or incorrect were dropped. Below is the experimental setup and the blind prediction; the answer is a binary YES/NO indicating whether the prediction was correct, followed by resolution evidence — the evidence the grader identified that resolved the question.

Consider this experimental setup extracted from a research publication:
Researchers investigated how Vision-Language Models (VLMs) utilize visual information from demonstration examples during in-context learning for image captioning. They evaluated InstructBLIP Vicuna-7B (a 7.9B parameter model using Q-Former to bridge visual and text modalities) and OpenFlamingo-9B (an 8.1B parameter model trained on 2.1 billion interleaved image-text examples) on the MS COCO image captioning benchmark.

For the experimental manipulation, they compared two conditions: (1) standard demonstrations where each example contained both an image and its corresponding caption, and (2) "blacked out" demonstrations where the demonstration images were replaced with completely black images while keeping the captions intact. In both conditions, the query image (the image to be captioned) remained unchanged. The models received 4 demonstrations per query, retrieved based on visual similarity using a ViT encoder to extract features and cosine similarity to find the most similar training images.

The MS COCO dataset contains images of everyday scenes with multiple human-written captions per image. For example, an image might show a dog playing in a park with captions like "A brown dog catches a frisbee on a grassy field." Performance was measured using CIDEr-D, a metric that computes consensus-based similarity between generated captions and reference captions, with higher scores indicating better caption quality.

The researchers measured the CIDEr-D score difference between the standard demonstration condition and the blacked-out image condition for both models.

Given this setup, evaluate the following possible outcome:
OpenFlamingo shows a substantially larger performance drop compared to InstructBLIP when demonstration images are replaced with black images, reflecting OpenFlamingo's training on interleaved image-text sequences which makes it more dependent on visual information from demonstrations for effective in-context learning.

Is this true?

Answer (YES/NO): NO